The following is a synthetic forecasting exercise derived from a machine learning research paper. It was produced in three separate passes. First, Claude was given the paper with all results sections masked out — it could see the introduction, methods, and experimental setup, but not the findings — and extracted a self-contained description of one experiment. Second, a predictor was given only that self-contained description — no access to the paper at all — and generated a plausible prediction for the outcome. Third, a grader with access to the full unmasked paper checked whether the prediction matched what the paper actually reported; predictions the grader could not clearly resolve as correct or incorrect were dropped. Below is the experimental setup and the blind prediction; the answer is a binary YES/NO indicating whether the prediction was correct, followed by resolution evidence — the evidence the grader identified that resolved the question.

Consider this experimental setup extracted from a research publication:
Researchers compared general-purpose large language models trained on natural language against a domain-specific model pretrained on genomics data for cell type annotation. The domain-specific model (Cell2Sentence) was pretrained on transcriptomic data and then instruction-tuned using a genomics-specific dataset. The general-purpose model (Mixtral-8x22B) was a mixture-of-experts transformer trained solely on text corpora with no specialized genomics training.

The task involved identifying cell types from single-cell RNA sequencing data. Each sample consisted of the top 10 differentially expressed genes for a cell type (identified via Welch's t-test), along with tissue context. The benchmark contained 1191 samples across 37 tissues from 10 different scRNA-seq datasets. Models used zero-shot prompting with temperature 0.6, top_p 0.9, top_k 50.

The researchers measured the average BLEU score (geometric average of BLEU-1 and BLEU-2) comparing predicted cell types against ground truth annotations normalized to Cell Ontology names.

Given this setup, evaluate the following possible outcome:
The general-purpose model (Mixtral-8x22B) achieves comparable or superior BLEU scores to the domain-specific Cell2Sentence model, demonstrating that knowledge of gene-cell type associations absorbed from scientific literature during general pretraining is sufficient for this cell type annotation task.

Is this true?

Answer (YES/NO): YES